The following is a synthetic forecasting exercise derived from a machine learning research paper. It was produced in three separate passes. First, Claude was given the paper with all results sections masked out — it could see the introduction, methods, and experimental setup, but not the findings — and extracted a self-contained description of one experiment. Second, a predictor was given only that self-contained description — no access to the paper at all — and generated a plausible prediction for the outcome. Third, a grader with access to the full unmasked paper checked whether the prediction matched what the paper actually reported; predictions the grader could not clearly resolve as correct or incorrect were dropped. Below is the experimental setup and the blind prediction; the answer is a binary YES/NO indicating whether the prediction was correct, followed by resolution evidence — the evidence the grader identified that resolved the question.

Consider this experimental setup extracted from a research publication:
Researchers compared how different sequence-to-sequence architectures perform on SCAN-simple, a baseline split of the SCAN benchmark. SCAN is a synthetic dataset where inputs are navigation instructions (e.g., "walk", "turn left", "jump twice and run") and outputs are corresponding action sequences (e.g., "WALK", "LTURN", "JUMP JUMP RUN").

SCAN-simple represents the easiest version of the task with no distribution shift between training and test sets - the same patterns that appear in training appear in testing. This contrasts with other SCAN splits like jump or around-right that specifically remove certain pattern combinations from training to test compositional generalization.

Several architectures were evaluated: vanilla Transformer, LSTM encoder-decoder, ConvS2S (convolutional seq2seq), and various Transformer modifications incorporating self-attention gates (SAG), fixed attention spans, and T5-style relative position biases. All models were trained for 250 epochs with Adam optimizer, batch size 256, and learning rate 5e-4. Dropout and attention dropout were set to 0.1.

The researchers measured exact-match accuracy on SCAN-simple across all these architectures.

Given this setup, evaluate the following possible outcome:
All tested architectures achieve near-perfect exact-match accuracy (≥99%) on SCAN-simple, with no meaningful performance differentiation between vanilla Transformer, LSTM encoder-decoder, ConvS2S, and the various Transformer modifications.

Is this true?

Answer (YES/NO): YES